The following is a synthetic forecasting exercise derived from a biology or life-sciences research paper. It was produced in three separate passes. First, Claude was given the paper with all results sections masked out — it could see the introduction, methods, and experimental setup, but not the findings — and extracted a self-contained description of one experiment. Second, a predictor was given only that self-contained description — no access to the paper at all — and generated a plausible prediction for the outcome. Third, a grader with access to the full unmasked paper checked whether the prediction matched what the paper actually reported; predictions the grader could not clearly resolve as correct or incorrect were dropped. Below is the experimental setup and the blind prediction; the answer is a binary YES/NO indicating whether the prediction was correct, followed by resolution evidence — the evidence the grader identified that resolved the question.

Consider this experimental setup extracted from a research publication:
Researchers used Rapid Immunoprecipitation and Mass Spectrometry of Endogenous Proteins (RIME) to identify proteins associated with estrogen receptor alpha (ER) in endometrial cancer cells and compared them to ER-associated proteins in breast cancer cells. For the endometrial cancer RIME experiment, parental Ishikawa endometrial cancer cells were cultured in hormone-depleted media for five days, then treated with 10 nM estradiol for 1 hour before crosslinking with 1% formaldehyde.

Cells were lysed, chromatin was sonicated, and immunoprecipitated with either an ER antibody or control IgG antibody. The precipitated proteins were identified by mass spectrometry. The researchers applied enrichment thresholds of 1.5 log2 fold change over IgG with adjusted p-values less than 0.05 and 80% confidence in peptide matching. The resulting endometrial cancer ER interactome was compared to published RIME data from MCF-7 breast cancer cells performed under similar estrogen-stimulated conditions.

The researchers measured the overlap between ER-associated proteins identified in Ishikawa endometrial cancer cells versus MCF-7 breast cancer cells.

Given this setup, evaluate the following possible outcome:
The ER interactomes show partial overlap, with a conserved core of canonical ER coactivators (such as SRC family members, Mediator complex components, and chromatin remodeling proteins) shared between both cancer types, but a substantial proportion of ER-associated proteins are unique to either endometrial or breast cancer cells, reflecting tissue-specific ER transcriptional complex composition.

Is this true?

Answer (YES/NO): YES